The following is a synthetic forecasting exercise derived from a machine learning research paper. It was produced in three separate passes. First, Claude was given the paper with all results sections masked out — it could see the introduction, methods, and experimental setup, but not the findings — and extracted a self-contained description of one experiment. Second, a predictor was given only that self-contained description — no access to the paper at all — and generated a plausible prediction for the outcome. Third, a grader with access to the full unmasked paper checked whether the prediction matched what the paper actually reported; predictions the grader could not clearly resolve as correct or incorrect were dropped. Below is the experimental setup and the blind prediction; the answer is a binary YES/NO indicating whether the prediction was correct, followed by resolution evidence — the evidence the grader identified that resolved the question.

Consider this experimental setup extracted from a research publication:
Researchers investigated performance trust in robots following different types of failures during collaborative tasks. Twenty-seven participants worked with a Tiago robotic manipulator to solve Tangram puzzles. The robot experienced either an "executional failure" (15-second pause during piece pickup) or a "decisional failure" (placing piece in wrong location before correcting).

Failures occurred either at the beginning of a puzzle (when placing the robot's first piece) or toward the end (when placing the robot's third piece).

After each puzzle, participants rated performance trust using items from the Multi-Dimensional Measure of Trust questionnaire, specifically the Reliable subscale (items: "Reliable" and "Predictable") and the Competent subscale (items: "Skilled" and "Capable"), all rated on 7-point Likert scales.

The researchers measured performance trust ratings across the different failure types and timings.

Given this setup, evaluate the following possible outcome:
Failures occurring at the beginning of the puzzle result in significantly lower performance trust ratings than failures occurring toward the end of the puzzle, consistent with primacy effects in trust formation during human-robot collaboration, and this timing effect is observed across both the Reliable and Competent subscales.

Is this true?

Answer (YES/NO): NO